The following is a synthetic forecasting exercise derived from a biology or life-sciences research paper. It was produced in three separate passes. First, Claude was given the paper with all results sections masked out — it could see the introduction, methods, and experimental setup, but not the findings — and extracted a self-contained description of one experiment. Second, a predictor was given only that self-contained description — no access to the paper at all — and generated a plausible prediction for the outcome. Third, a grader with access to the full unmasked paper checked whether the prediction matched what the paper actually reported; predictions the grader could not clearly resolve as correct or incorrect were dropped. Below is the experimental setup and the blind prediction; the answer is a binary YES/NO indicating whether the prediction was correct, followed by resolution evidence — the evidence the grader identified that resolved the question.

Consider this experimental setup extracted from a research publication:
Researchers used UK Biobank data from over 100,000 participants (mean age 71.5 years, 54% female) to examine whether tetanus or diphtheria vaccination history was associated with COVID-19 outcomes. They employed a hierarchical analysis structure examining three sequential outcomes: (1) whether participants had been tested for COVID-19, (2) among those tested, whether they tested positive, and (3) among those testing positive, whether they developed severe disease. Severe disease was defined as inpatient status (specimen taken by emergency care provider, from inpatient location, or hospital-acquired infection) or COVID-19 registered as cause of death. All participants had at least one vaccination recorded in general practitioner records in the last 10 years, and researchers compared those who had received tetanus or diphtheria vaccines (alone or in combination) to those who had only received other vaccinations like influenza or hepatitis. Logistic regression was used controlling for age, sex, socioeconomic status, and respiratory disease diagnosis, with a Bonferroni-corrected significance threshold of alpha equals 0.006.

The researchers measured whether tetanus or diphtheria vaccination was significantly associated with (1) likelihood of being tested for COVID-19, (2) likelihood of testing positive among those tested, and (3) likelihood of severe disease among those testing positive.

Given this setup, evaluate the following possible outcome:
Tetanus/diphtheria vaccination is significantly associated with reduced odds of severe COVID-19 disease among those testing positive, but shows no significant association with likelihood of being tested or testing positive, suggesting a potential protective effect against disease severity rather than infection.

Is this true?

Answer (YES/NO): NO